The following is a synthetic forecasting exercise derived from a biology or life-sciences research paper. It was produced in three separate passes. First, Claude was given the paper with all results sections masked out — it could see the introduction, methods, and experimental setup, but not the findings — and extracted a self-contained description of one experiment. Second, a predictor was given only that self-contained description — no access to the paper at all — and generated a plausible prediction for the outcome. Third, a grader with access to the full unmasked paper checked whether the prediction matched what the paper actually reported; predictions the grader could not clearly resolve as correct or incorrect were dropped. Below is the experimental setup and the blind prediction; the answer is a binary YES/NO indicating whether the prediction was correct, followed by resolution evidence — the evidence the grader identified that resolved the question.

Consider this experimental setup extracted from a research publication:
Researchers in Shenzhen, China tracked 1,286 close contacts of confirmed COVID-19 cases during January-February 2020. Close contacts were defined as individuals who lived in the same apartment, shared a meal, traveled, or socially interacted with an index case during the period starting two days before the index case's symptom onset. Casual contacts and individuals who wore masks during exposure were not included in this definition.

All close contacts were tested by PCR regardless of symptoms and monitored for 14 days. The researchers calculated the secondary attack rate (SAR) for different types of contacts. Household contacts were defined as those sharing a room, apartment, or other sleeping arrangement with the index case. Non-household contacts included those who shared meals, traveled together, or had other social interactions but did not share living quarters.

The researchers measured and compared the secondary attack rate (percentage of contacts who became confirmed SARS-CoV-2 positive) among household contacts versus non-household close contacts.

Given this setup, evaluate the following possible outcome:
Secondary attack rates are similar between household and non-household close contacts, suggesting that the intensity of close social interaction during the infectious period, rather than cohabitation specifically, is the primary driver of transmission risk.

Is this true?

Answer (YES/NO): NO